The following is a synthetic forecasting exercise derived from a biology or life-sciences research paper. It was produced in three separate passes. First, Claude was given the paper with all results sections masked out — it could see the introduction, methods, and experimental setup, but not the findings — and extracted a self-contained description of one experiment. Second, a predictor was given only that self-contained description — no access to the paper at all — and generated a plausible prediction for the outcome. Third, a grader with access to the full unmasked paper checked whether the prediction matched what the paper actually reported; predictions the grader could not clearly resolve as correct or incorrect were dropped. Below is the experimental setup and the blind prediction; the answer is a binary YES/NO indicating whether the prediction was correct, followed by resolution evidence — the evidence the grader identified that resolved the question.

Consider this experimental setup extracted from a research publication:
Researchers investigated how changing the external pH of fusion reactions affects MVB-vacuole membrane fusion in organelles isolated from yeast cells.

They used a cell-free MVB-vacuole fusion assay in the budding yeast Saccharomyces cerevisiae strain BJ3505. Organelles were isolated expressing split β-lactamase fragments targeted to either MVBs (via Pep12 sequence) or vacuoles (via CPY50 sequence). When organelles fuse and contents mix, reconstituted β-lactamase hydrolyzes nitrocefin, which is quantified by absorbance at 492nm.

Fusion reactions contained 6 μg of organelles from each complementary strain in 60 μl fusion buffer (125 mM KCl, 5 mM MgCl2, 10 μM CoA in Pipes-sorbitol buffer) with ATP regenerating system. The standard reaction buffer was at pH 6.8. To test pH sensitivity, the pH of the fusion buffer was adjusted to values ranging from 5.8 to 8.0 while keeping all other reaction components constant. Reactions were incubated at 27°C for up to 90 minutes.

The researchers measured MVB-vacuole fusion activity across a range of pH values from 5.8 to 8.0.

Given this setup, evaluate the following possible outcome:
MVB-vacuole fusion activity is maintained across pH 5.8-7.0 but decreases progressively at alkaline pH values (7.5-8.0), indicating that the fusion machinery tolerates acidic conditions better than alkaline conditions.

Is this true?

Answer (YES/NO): NO